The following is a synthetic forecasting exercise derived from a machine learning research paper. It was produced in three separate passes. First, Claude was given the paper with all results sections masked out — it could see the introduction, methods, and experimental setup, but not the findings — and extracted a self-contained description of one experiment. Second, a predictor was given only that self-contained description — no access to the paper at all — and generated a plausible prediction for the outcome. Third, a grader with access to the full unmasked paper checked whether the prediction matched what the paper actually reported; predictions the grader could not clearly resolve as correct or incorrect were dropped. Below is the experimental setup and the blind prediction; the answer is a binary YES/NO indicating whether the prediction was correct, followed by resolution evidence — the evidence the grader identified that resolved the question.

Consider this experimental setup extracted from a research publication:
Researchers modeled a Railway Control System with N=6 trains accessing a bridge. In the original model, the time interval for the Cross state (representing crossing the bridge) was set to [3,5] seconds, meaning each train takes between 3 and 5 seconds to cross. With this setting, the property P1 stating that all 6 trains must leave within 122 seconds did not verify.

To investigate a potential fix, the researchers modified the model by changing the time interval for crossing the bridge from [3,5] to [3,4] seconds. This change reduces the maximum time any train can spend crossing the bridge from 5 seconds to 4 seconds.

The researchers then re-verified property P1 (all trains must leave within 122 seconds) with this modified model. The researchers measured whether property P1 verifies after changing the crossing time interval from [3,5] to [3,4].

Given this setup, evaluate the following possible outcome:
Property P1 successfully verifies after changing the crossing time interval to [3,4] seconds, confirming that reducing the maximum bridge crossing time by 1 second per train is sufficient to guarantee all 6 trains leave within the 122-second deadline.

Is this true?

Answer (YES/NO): YES